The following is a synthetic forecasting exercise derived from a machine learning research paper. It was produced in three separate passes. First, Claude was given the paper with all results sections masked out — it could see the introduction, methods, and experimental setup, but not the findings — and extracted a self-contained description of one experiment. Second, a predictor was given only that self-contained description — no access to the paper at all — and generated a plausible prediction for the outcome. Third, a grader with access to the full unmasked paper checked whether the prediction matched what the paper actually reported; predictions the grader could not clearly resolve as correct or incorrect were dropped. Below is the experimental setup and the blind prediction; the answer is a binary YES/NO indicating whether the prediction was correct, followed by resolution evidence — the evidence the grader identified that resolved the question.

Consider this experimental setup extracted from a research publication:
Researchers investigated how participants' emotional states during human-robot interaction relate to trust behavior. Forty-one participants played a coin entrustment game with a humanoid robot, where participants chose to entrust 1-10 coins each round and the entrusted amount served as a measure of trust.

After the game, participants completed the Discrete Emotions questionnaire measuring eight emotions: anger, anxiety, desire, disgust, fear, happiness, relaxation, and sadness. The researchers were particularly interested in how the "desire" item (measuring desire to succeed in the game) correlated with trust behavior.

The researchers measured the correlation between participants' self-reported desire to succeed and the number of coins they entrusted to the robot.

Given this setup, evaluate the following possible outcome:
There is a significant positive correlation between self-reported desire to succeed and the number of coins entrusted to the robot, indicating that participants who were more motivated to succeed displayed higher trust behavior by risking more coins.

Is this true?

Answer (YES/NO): NO